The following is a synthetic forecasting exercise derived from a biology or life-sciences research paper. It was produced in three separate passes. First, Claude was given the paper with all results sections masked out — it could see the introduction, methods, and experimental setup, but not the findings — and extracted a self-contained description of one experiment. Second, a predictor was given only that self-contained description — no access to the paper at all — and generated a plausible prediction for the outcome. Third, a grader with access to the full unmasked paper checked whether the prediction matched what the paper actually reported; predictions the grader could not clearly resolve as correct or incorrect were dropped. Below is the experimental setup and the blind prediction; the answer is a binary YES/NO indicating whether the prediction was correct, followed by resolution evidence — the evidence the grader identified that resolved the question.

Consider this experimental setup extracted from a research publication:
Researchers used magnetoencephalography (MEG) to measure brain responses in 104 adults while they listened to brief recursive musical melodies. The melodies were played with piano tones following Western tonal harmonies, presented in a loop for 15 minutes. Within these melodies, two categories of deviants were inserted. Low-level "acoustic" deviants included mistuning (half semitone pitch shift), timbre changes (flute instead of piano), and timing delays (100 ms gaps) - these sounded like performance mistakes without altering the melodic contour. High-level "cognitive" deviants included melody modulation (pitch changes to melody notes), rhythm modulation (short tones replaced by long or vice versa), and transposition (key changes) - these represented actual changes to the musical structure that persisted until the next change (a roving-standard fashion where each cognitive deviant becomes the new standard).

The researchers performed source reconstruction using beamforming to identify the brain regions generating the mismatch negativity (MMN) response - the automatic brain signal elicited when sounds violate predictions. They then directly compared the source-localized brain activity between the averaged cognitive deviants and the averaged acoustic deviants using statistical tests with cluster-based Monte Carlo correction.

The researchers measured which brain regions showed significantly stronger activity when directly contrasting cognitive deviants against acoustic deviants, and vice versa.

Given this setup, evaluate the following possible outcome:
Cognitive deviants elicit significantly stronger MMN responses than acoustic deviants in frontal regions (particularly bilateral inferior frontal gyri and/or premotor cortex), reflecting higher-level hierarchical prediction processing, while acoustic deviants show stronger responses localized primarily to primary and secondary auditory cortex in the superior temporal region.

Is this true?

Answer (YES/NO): NO